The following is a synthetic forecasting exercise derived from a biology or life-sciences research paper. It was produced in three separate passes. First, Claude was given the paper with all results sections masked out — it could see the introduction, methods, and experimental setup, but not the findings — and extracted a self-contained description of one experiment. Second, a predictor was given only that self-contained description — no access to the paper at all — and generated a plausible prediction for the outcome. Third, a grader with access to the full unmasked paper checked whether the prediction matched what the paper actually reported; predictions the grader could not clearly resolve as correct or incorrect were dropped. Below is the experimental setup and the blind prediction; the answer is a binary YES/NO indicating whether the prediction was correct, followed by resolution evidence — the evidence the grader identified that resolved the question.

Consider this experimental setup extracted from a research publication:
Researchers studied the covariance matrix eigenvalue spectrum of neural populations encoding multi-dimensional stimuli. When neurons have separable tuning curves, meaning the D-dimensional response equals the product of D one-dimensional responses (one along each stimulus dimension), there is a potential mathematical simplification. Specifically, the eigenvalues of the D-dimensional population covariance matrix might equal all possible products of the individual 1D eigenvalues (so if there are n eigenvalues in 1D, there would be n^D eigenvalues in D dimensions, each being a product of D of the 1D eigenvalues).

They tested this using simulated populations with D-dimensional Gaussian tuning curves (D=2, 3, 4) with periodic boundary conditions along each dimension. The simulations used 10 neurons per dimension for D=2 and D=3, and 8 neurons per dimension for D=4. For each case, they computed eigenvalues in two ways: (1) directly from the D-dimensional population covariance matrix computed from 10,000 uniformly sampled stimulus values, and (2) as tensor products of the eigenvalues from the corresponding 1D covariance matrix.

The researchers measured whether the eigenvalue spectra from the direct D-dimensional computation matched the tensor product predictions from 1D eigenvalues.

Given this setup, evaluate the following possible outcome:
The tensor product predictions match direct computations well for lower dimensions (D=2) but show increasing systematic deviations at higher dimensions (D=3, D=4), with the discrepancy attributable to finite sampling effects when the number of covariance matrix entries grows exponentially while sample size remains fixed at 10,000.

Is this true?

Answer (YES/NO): NO